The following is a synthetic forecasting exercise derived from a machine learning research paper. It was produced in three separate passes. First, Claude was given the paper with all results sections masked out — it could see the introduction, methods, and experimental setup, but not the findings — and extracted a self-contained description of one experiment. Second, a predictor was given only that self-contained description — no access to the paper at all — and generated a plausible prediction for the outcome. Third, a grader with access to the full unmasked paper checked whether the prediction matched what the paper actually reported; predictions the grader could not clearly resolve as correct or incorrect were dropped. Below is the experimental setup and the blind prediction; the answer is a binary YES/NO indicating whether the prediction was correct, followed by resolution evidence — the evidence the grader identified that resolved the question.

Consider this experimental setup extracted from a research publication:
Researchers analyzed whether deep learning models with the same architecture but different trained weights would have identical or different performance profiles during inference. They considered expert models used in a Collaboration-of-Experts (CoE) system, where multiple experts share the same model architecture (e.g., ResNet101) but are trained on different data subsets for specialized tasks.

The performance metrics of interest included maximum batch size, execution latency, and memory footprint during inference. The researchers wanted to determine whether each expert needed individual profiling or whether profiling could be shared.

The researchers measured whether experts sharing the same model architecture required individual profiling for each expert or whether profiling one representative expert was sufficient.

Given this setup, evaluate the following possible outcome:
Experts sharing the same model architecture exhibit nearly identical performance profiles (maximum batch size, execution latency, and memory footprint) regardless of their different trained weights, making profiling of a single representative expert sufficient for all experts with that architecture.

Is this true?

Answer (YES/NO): YES